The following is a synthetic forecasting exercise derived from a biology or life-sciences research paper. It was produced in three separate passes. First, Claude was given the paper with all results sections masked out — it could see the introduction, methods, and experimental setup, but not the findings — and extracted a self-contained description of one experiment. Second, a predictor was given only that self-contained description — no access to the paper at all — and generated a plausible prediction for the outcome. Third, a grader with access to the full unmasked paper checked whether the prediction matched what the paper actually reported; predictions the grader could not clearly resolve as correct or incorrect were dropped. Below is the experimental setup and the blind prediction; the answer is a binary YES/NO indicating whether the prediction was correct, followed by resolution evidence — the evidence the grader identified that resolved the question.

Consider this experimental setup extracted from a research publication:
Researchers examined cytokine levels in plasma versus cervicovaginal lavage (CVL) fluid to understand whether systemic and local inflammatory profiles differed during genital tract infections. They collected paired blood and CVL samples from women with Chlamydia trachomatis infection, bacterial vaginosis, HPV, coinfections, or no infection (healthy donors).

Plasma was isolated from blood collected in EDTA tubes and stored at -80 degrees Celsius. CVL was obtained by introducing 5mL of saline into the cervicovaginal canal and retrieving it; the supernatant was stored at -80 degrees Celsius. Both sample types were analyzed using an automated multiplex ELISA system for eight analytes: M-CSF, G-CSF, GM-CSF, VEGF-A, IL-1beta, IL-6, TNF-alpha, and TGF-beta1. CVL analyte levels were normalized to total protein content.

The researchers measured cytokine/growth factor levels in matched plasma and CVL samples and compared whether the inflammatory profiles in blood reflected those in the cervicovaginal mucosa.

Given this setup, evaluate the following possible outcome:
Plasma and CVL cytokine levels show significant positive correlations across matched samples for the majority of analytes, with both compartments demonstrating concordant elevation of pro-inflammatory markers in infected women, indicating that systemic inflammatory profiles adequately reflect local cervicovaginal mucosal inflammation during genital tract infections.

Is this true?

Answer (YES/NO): NO